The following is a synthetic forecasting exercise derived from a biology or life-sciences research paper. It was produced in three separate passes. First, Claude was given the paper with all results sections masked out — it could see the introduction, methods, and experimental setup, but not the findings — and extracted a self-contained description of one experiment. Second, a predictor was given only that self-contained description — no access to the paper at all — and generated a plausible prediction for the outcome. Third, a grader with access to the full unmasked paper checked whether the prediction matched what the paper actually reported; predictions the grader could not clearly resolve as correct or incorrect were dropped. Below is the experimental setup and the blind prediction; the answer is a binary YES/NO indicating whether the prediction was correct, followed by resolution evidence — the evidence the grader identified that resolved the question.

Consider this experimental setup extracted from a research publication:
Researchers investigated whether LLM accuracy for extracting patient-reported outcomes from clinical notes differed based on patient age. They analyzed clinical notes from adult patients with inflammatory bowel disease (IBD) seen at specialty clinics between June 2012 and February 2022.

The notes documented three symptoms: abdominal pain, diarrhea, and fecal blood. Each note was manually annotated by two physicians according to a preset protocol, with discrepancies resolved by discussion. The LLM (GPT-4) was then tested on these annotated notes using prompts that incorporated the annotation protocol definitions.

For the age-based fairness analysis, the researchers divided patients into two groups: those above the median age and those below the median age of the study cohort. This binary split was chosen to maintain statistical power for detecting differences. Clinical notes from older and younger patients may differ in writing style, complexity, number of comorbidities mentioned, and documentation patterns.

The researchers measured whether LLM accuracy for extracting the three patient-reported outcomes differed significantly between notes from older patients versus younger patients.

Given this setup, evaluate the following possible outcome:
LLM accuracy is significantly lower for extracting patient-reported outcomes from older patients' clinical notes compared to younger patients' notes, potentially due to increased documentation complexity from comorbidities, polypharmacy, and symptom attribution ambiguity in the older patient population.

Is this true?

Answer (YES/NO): NO